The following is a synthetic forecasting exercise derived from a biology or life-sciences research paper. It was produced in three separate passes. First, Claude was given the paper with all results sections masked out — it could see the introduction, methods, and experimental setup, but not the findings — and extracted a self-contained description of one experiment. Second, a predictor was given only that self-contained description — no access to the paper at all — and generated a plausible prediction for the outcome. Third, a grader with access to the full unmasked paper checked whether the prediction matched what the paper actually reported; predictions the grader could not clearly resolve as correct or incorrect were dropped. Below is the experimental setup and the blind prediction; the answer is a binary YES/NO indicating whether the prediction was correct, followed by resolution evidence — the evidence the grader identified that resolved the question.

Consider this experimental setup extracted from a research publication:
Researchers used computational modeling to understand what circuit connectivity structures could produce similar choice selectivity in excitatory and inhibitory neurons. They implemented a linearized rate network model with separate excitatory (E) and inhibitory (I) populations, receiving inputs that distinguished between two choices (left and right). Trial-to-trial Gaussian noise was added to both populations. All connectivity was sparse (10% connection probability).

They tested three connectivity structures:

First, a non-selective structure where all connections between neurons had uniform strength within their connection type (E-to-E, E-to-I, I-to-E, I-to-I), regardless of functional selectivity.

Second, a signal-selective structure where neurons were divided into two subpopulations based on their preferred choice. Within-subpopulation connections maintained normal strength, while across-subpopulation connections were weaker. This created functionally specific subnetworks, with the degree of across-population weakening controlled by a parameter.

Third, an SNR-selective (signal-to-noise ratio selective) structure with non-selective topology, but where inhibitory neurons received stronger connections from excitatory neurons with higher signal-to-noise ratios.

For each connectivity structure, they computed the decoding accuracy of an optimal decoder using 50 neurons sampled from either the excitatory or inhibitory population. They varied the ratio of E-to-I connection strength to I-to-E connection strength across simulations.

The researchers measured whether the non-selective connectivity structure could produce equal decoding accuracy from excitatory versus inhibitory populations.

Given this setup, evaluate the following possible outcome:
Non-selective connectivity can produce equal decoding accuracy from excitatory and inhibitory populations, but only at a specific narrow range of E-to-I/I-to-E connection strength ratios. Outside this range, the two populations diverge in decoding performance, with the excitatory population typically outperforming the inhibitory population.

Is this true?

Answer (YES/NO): NO